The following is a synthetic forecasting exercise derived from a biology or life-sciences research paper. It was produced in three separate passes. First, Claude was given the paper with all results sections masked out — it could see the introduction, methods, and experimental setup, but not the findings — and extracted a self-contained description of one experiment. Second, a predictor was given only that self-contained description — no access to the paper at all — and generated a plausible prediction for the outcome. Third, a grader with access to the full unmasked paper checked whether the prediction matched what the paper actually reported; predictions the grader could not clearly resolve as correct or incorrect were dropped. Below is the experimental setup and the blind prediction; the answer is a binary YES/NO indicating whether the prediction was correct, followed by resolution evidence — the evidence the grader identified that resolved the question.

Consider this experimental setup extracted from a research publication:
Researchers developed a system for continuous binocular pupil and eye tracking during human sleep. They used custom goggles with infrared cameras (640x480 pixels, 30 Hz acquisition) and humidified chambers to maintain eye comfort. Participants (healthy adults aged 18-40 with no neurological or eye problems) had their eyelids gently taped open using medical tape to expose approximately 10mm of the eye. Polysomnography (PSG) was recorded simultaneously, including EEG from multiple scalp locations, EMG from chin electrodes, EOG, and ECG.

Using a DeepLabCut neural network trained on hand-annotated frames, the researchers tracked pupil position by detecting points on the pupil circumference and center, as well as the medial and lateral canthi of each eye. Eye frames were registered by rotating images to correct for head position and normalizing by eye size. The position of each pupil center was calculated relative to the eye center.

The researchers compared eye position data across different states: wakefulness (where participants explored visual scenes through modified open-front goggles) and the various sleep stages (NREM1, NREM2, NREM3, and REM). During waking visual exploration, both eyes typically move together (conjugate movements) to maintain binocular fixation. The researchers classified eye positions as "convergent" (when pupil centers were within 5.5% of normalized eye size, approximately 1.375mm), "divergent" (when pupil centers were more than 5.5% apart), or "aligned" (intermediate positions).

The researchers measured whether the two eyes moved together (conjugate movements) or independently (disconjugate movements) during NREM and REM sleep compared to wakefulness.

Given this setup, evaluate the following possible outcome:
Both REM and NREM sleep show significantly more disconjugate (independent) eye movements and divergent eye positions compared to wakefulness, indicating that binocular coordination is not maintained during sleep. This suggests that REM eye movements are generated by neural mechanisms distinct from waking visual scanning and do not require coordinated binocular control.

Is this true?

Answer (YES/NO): YES